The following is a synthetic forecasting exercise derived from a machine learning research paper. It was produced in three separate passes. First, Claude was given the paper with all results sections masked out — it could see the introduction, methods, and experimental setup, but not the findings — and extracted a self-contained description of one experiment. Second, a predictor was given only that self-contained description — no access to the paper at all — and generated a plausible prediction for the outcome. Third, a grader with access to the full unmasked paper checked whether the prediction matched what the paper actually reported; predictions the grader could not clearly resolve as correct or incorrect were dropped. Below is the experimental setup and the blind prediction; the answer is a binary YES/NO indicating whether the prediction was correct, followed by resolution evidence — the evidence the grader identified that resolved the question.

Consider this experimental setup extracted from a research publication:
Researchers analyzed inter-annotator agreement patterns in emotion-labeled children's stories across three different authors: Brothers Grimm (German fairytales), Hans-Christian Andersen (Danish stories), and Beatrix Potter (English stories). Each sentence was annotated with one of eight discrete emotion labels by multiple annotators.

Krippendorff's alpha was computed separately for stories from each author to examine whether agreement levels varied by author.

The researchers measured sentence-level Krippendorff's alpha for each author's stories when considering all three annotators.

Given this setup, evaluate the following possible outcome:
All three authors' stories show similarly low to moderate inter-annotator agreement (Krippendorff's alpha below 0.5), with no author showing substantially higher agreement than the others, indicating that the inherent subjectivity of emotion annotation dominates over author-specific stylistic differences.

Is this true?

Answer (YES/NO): NO